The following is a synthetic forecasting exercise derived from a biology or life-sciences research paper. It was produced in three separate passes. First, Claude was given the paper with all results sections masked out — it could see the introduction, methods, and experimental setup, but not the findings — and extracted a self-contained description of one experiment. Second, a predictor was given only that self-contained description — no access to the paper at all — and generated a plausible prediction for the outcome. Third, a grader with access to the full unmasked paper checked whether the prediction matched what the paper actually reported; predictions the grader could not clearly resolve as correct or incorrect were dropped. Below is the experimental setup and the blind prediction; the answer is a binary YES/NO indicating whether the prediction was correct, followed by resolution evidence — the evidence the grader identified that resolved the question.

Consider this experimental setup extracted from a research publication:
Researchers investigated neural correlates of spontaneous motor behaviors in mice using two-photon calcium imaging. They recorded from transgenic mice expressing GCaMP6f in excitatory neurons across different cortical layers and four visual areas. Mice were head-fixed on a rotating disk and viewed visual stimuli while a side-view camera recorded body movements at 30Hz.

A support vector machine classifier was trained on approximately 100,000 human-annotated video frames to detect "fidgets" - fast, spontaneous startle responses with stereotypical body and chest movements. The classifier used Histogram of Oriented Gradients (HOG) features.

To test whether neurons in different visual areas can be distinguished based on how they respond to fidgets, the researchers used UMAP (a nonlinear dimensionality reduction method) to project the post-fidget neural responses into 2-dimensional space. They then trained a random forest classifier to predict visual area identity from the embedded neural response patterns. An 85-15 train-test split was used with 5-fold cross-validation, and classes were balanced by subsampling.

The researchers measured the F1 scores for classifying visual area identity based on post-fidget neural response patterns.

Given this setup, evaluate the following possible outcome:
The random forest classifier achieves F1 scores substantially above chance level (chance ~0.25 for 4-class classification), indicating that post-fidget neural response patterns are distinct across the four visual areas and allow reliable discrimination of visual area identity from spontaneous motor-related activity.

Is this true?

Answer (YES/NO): NO